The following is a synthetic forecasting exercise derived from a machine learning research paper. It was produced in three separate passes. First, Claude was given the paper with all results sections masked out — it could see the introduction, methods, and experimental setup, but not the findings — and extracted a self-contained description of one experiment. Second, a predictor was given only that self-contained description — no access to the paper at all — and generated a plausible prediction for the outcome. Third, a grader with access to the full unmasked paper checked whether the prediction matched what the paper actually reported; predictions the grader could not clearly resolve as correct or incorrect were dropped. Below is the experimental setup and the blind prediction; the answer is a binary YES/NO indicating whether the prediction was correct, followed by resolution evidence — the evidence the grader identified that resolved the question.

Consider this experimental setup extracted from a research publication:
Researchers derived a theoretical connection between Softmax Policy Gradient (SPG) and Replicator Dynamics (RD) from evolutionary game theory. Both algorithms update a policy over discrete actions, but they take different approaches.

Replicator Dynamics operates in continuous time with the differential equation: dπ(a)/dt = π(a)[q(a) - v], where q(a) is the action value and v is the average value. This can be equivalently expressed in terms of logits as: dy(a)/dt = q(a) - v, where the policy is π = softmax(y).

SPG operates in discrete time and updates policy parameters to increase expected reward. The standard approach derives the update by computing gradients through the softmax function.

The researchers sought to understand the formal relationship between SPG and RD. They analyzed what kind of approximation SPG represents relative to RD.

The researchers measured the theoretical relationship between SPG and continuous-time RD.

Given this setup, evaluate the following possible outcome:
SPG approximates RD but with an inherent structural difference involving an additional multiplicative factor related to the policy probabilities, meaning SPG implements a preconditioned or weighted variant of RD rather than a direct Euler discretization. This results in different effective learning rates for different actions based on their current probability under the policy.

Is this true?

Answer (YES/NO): YES